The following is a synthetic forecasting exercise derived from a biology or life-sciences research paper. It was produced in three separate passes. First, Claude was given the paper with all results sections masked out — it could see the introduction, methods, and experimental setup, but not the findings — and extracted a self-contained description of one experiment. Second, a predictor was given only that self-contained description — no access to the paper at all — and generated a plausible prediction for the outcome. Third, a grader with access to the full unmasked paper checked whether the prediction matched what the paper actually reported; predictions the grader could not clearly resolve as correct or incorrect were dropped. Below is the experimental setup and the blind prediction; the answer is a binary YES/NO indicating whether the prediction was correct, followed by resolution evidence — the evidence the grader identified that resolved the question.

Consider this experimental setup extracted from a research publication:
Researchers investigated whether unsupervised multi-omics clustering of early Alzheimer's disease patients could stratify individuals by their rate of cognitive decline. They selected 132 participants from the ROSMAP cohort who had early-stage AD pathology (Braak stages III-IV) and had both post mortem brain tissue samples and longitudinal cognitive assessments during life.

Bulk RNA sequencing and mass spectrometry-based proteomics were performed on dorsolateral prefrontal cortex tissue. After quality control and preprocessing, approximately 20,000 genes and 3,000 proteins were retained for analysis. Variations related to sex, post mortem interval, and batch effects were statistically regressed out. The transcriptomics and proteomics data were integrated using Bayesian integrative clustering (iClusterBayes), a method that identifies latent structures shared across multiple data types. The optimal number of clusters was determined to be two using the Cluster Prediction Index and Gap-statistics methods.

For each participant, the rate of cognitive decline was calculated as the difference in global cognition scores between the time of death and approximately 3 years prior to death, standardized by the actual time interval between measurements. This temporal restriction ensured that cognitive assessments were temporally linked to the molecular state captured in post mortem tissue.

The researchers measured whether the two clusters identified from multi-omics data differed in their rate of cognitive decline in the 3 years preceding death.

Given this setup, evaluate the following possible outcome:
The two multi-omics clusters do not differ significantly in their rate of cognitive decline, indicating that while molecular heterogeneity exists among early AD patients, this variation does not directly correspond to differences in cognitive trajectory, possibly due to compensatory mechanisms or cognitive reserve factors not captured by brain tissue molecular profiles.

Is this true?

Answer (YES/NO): NO